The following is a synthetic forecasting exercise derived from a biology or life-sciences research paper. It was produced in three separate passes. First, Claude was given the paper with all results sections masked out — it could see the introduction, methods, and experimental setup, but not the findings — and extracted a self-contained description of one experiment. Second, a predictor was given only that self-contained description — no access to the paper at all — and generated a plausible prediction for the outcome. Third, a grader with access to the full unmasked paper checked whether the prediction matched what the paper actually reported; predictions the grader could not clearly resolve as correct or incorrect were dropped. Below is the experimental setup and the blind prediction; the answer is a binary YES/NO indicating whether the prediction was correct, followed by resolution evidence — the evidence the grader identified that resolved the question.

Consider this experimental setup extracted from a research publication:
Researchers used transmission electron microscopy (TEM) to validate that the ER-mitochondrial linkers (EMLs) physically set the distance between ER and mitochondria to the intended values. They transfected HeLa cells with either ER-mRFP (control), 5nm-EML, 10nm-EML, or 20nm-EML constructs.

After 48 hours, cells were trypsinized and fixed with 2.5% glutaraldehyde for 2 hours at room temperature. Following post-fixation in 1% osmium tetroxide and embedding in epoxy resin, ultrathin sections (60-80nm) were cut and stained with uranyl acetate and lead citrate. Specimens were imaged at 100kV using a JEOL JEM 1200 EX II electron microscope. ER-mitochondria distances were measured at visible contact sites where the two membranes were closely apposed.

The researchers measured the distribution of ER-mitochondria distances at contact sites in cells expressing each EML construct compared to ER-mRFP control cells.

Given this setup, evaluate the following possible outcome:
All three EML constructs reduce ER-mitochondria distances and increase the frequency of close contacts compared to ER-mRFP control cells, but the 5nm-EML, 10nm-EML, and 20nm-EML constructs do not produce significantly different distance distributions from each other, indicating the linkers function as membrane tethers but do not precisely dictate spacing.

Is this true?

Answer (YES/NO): NO